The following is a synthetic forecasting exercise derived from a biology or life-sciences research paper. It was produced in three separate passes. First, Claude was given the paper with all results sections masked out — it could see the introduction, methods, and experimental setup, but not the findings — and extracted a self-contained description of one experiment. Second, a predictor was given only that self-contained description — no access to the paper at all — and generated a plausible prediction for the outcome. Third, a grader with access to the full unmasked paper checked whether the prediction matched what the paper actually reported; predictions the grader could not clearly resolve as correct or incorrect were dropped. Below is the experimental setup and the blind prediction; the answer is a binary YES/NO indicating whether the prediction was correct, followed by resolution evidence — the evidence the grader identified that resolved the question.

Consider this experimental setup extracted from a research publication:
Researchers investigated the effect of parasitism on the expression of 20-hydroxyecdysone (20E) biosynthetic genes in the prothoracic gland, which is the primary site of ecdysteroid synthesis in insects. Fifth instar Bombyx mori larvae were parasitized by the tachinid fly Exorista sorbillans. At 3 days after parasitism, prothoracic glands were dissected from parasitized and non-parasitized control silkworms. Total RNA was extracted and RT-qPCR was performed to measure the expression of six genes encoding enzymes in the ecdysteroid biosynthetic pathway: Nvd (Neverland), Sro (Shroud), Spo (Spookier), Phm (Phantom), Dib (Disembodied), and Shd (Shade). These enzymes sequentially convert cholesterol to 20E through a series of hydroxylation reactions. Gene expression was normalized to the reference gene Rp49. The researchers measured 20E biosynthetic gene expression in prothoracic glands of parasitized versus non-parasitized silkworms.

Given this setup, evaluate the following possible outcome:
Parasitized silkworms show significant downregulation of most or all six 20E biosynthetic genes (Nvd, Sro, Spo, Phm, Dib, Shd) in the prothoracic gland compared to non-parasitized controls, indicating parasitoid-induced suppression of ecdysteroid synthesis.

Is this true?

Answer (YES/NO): NO